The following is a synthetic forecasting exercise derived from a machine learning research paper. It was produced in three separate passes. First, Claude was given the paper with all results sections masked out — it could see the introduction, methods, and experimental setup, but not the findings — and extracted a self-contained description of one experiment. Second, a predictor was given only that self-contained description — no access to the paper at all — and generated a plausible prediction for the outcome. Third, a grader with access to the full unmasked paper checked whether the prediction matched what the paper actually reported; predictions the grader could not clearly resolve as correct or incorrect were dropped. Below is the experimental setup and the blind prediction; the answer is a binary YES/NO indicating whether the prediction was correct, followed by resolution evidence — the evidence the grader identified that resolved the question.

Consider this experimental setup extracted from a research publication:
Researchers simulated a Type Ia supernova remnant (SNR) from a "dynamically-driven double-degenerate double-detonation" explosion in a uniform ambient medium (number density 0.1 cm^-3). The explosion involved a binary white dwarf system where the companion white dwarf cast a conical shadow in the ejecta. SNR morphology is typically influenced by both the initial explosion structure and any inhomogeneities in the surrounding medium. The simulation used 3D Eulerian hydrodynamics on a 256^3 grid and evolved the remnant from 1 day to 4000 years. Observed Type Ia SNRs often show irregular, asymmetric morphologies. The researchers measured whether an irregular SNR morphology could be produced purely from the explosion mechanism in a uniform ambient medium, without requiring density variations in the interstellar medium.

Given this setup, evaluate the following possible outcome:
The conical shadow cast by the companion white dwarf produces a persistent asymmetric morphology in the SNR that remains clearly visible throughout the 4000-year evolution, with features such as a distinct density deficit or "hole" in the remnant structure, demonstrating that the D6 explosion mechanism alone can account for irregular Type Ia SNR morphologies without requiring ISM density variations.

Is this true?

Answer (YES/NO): YES